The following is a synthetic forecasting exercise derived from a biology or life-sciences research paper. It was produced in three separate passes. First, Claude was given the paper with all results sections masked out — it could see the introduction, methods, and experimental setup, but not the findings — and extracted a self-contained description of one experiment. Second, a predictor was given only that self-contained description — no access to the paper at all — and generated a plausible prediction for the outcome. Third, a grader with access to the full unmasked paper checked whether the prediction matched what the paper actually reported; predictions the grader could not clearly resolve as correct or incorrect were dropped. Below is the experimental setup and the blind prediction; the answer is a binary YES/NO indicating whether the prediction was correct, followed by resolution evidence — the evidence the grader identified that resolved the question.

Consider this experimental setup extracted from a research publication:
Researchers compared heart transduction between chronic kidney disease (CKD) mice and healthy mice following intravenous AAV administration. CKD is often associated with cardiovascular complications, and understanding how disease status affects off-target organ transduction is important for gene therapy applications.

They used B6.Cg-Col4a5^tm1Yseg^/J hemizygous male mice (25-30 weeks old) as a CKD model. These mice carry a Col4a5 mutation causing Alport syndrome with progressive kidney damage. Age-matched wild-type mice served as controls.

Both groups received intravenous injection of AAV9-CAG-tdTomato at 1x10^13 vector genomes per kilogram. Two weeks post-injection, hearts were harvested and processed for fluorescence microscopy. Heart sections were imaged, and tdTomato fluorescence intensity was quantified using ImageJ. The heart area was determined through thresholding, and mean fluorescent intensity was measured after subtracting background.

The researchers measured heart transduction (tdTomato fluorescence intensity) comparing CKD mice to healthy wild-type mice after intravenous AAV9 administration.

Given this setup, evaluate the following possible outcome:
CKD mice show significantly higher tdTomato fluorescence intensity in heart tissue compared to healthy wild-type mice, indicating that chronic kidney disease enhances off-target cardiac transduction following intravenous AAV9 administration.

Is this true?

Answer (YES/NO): YES